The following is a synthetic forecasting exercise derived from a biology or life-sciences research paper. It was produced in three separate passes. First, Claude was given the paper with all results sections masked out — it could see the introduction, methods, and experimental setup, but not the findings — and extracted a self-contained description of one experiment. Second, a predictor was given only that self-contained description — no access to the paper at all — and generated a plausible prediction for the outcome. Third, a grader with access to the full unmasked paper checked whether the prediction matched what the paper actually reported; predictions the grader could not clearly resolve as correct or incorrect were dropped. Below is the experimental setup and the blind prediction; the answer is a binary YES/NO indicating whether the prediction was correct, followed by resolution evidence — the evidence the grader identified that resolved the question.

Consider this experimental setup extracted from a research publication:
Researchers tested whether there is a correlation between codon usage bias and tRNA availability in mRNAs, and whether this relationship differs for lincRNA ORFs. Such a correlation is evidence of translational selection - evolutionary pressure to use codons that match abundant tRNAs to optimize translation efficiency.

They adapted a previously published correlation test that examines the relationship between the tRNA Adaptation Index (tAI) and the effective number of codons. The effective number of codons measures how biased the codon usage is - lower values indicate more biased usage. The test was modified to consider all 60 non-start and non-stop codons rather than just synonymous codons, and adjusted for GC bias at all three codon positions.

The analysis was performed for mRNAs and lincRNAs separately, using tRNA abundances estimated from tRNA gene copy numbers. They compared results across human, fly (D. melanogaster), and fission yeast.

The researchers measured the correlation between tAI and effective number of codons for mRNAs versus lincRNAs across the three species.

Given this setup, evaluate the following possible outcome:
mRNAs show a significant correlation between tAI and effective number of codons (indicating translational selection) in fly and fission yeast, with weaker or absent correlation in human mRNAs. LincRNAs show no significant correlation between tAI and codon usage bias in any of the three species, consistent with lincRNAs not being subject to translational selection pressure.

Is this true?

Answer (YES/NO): NO